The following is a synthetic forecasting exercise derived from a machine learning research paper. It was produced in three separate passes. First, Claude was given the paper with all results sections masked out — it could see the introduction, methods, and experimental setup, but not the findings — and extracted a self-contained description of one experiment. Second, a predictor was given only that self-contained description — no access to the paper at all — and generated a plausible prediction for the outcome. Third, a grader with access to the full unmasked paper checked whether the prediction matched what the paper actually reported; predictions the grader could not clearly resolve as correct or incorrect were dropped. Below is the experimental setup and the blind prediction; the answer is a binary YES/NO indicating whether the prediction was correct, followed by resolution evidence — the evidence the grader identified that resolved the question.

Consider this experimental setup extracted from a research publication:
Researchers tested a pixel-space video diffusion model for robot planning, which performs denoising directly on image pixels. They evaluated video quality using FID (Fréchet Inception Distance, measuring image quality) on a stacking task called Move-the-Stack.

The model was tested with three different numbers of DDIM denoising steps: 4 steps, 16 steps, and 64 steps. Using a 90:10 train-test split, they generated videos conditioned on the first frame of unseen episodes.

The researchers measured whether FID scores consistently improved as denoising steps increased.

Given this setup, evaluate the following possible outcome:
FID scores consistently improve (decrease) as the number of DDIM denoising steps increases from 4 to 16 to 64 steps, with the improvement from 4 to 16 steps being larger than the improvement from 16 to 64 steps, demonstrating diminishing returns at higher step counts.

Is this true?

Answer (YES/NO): YES